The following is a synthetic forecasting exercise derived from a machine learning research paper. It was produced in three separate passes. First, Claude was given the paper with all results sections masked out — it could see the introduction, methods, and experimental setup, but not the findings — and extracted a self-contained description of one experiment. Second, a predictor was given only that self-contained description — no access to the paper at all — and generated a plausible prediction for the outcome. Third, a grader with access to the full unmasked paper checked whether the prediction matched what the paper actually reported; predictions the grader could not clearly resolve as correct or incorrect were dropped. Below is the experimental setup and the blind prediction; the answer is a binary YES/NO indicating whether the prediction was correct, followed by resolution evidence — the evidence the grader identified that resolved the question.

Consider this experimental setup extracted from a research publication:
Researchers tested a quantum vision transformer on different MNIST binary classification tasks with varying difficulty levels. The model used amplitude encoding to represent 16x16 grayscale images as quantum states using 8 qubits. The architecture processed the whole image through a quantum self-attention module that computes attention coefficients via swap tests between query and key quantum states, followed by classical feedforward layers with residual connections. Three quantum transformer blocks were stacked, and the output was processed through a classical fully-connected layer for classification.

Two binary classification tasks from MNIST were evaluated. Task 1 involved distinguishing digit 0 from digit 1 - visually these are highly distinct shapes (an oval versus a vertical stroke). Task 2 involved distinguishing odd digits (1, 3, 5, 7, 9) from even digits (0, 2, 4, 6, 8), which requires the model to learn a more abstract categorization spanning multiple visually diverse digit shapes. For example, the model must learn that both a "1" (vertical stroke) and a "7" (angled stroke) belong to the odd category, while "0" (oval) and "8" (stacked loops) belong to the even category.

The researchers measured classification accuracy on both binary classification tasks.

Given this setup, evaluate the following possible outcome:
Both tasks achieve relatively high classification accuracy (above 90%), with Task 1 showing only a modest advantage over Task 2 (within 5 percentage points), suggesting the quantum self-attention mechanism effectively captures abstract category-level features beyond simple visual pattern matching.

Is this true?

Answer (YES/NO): YES